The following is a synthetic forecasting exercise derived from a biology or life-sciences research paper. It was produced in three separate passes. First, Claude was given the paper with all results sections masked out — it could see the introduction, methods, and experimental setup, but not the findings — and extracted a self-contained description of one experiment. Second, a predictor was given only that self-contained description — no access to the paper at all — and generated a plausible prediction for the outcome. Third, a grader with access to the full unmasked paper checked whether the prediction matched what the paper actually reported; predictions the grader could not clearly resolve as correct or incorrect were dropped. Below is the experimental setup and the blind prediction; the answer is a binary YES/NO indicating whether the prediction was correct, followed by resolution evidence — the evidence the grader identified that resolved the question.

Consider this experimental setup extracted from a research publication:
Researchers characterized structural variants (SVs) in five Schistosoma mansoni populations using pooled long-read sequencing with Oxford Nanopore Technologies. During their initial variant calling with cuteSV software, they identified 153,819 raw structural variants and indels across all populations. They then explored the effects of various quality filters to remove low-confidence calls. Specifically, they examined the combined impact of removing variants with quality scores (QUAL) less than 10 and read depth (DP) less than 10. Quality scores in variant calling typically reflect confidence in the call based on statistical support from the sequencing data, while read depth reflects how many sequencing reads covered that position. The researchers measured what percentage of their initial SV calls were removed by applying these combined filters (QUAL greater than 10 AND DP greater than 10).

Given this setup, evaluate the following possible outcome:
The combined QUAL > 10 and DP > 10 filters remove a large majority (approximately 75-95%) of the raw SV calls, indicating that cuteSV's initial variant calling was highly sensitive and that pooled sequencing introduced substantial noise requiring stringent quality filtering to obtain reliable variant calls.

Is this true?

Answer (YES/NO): NO